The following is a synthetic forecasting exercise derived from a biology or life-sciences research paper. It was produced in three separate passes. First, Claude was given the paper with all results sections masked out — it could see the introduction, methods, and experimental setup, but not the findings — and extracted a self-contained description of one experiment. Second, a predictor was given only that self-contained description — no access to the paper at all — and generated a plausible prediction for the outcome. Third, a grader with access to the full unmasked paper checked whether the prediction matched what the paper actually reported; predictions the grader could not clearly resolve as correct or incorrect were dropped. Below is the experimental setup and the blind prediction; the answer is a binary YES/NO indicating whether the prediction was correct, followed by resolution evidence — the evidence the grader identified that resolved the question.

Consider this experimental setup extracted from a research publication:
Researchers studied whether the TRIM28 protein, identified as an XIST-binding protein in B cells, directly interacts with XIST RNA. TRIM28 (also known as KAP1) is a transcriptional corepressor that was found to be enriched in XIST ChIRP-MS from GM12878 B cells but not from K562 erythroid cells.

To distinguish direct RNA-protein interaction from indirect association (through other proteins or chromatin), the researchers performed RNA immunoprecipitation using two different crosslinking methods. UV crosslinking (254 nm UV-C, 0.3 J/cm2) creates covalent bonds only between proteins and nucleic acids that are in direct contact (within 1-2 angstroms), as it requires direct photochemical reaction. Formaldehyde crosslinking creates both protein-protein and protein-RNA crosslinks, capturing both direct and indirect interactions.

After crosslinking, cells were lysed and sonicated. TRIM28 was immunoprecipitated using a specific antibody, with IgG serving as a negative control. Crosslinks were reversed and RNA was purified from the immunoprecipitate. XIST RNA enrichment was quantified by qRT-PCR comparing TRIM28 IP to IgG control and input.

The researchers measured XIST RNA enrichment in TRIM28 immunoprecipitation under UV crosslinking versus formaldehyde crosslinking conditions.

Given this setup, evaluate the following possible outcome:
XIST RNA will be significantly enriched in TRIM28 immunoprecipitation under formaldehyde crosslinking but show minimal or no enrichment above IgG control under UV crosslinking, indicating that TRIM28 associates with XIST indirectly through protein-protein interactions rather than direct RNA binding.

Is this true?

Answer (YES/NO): YES